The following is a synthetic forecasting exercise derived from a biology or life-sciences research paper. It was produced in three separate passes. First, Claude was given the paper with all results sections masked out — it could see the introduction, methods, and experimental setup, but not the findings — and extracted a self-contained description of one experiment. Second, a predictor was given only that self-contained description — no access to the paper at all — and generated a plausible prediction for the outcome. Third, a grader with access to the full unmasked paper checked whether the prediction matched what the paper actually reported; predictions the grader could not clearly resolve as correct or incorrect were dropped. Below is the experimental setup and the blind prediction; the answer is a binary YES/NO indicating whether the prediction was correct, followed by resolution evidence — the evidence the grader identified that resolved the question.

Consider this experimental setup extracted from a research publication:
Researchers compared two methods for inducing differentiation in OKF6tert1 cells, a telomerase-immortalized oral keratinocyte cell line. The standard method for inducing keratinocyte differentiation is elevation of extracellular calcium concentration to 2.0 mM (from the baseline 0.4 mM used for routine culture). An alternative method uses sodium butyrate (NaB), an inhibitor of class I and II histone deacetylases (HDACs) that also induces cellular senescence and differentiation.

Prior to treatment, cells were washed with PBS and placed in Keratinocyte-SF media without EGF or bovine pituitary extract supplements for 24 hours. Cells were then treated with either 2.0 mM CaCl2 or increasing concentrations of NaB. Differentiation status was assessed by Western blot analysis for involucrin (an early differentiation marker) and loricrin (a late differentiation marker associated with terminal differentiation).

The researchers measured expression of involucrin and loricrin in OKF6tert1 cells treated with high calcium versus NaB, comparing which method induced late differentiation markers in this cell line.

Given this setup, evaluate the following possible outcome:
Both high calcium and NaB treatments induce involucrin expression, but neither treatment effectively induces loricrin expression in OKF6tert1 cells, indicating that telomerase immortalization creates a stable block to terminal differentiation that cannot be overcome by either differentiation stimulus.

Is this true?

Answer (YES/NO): NO